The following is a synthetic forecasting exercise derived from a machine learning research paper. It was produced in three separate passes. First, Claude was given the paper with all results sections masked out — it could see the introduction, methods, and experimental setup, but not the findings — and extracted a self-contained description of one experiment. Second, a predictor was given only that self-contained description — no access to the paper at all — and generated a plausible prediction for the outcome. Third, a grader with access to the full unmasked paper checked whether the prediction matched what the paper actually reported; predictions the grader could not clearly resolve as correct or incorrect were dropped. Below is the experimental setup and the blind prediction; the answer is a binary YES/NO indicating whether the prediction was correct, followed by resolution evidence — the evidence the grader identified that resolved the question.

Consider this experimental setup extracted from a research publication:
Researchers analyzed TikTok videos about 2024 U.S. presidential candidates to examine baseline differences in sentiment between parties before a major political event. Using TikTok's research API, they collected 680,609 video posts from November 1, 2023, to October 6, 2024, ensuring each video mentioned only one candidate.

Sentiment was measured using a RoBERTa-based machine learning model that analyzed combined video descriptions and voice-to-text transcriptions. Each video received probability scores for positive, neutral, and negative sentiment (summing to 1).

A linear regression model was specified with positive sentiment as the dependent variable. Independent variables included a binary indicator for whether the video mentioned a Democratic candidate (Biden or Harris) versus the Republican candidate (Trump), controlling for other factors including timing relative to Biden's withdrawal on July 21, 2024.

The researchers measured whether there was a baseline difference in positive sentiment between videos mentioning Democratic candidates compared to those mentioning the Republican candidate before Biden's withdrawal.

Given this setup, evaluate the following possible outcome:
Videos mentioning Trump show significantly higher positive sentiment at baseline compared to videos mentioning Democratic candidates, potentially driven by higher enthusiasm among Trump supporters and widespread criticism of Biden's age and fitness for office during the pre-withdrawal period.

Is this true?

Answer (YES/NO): YES